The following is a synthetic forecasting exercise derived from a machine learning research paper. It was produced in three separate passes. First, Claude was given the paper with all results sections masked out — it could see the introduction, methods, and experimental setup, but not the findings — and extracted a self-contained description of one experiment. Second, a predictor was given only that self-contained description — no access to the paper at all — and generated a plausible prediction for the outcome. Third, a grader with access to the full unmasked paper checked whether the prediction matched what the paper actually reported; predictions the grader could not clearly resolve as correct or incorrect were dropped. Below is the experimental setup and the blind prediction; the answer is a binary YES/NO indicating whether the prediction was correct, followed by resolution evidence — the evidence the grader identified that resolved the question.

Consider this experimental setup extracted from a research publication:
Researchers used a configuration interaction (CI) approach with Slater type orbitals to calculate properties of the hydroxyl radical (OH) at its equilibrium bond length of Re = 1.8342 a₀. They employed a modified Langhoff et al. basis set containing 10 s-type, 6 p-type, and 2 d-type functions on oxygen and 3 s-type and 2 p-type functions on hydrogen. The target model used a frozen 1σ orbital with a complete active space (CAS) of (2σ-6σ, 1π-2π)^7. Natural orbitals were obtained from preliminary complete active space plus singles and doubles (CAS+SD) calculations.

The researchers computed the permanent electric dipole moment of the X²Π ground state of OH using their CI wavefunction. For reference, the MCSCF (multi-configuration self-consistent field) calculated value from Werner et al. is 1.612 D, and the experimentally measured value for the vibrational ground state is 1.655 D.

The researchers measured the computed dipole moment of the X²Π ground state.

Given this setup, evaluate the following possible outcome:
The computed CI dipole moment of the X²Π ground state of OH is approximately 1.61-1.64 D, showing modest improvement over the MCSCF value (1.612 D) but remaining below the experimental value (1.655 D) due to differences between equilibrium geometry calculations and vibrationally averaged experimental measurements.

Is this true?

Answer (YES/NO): NO